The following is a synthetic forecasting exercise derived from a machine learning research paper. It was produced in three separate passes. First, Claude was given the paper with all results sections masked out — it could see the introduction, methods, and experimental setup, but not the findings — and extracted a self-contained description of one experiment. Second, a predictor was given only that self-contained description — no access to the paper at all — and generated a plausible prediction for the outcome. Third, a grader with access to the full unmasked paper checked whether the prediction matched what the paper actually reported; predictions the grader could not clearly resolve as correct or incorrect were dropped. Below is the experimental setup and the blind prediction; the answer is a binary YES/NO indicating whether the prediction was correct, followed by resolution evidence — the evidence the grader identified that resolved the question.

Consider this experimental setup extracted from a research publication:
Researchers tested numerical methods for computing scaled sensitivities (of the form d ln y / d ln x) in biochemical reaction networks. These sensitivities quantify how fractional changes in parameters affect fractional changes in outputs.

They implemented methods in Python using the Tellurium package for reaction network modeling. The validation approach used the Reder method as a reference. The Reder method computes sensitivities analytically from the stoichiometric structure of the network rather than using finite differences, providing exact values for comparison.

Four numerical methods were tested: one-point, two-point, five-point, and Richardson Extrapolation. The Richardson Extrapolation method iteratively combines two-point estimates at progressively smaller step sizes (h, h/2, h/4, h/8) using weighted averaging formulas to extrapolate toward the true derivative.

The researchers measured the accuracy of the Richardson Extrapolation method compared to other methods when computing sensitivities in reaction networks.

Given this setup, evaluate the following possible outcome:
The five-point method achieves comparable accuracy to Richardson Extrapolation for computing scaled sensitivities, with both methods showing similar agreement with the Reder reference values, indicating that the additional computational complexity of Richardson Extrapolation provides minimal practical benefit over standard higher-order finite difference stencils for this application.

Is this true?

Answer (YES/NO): NO